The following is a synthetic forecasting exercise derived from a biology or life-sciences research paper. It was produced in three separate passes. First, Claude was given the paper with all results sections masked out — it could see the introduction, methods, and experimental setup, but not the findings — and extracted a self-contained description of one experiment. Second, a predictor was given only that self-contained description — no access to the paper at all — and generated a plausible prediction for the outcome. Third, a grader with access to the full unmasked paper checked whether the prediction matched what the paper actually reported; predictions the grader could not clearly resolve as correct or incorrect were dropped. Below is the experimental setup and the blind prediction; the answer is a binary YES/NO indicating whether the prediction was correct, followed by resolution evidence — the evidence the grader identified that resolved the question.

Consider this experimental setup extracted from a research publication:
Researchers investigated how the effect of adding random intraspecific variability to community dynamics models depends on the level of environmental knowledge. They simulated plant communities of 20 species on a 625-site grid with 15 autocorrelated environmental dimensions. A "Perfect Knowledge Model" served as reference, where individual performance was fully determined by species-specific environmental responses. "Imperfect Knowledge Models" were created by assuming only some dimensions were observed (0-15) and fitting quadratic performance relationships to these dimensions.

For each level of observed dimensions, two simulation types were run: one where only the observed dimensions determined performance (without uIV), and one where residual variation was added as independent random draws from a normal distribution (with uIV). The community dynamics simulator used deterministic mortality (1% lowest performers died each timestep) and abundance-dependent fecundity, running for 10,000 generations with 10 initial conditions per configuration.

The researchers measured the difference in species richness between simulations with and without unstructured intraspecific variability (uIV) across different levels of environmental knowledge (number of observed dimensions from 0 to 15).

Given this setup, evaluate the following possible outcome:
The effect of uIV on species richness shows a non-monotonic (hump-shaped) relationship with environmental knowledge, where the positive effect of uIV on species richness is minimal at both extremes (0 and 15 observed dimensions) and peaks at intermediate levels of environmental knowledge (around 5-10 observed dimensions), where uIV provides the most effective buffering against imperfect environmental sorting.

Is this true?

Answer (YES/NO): NO